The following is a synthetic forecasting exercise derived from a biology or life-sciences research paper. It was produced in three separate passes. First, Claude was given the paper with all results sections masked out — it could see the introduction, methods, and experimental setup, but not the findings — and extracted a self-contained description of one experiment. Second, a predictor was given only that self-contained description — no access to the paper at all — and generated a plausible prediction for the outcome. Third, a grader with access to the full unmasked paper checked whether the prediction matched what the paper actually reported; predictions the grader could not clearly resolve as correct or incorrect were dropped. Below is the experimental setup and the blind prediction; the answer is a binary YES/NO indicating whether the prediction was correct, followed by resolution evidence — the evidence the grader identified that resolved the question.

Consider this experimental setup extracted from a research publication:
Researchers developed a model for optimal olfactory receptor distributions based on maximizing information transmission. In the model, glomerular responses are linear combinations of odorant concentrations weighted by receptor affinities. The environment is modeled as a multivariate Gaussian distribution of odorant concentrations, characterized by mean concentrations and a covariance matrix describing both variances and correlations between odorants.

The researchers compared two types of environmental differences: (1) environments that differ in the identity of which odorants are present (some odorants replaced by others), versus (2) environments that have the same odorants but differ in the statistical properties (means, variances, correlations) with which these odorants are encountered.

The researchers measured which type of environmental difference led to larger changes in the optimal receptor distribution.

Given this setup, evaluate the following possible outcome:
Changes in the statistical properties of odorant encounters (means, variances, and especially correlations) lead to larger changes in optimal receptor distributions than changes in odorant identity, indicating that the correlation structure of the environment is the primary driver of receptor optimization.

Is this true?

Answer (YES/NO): NO